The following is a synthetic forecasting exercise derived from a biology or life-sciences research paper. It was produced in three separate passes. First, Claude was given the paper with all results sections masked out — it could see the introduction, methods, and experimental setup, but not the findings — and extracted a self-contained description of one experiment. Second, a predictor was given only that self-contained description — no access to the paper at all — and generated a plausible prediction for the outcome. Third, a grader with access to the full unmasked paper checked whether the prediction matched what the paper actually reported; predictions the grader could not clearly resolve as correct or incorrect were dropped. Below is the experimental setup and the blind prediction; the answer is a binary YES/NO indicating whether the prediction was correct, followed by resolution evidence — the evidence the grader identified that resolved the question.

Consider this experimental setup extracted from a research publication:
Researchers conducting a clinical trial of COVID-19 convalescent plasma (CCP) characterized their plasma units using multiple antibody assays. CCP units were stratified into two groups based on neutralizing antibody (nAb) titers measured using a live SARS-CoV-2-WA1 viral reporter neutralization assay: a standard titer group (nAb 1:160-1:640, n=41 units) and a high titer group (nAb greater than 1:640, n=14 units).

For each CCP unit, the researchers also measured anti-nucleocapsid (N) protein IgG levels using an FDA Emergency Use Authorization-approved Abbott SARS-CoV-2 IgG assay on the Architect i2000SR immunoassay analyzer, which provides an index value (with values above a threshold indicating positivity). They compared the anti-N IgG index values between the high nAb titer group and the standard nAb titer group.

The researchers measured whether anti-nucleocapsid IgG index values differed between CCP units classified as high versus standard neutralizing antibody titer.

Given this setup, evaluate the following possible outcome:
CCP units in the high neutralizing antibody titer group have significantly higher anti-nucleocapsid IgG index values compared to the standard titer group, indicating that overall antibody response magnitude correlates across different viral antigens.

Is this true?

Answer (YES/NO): NO